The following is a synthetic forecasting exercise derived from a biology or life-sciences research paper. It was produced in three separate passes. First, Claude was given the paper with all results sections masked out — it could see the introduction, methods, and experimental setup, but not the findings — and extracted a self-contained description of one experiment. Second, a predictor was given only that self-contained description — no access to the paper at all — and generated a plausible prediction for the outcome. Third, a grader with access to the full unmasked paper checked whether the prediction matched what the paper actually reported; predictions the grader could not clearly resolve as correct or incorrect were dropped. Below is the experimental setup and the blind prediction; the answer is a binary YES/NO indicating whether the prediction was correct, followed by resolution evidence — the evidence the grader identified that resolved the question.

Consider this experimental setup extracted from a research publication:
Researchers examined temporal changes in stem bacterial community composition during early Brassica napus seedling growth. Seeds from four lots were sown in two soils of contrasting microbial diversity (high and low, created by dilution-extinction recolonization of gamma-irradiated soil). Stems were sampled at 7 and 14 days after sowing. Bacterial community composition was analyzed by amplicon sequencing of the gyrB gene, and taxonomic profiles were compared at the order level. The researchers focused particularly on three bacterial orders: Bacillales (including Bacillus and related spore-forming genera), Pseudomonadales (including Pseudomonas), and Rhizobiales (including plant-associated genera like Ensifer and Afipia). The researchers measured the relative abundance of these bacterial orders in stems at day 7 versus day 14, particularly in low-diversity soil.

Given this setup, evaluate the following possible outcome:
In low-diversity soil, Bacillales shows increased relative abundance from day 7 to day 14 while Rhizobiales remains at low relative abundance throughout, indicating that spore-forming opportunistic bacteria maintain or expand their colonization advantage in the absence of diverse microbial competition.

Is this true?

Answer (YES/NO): NO